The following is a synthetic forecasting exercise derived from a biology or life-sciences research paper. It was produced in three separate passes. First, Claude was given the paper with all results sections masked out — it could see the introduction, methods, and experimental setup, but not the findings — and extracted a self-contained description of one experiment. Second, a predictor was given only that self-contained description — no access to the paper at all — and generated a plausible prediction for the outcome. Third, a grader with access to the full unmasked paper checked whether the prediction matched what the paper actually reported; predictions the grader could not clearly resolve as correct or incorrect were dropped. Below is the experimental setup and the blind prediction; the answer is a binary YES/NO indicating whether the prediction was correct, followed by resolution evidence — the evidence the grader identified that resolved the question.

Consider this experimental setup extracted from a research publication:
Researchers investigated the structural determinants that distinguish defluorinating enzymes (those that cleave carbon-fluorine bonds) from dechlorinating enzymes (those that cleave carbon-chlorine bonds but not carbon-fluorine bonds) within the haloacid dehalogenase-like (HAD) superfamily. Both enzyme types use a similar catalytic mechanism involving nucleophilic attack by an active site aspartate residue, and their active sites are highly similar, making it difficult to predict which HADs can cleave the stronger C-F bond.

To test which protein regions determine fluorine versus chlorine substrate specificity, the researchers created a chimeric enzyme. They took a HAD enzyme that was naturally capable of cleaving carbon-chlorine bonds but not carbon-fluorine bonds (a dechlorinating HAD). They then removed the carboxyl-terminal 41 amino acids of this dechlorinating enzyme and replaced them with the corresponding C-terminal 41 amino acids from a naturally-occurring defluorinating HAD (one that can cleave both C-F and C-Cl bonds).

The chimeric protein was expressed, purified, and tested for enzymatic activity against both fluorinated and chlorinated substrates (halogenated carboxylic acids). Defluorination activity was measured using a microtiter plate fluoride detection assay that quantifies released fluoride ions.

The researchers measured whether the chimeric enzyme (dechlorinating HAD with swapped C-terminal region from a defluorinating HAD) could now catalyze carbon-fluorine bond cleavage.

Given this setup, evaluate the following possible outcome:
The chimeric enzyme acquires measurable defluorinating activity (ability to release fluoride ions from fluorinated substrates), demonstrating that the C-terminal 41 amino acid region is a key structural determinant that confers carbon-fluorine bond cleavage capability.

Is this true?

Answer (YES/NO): YES